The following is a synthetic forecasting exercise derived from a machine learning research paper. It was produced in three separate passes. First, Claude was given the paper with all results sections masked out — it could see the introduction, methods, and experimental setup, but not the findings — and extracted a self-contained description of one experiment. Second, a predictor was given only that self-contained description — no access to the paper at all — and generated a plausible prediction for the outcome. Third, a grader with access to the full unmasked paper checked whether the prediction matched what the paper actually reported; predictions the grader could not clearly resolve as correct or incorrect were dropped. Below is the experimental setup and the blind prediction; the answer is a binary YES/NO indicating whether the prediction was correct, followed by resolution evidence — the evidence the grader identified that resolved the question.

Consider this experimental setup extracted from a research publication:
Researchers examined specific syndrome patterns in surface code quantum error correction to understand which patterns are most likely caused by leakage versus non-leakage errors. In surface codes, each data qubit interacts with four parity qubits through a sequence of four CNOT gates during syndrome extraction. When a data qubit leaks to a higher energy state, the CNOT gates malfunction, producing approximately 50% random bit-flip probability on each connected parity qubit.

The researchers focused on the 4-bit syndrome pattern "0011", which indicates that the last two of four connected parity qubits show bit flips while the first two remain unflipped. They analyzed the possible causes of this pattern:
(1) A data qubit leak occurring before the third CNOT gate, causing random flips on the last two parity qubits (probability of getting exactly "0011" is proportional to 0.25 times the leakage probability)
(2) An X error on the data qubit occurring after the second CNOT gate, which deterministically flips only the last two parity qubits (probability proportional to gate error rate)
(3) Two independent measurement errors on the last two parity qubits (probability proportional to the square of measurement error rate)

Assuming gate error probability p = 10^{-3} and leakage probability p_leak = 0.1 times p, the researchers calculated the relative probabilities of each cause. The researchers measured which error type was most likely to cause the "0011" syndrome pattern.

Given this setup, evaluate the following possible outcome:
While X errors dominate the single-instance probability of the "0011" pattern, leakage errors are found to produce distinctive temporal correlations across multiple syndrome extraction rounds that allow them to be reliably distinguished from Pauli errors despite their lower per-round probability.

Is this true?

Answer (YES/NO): YES